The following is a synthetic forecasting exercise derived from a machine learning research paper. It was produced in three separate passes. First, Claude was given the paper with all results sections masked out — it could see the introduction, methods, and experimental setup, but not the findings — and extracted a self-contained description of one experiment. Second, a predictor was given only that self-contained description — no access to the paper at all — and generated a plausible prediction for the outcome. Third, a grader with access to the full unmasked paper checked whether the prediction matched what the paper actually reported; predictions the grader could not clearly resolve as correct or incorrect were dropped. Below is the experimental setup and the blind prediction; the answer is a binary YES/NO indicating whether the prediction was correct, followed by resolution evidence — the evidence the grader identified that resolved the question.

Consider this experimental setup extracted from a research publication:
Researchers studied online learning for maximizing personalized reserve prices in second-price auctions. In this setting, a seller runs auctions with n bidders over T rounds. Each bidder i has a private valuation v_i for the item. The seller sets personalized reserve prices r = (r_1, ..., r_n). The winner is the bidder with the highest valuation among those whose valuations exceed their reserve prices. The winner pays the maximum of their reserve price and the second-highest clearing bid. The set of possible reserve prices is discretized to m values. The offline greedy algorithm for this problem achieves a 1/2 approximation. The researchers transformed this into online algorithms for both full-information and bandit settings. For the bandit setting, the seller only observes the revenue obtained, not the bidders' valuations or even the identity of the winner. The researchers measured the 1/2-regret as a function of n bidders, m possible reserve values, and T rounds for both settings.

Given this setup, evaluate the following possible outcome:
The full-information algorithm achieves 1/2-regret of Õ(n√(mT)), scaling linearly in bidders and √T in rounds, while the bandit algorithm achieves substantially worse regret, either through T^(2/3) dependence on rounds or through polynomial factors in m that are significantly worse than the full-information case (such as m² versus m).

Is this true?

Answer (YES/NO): NO